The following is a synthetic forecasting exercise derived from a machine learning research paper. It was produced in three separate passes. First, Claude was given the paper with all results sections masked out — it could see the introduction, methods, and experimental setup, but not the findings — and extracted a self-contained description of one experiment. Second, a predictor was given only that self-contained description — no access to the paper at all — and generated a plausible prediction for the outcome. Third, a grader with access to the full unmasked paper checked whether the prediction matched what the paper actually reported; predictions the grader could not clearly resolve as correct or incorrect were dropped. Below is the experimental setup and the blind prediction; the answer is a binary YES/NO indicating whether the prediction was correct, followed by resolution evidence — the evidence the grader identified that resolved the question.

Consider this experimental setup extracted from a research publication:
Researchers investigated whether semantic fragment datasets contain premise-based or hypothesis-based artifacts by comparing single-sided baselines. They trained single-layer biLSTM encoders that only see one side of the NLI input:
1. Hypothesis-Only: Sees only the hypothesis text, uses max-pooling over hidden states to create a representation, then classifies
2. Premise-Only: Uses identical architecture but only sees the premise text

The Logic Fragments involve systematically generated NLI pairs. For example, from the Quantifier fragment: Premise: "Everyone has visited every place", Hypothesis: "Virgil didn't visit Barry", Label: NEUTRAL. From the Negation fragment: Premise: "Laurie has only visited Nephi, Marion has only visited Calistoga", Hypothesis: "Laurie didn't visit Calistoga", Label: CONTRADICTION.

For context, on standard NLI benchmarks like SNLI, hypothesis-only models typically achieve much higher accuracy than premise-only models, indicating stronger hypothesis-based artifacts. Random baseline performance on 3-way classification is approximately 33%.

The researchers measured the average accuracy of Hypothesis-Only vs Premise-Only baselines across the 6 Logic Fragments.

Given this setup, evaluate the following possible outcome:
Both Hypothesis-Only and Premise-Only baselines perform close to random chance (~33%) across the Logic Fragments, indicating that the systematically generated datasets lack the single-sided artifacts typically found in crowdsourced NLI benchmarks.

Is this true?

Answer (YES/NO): NO